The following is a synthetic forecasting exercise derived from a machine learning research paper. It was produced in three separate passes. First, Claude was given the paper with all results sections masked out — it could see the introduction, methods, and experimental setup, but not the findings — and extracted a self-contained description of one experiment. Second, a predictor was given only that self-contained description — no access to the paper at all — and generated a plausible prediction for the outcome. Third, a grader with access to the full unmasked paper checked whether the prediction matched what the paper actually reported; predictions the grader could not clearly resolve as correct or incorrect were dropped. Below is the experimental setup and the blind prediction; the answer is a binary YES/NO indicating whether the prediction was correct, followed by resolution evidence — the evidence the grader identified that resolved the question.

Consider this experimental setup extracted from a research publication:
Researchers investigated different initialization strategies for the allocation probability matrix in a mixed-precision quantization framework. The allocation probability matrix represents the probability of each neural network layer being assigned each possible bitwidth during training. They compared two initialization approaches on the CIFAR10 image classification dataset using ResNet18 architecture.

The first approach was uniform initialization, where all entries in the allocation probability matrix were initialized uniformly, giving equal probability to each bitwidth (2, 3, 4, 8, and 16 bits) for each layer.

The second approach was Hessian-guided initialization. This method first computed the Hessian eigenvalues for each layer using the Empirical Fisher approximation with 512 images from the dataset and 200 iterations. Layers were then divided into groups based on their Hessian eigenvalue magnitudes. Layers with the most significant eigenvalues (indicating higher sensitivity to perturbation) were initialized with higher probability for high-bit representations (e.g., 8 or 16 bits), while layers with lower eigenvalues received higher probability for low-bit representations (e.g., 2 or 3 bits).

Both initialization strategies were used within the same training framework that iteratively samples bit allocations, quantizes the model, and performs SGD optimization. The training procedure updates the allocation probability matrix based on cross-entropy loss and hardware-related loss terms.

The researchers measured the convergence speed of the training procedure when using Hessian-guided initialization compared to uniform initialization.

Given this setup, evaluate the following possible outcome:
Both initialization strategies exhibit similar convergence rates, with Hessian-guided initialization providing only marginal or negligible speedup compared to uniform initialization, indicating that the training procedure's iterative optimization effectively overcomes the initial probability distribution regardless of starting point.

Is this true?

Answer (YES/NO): NO